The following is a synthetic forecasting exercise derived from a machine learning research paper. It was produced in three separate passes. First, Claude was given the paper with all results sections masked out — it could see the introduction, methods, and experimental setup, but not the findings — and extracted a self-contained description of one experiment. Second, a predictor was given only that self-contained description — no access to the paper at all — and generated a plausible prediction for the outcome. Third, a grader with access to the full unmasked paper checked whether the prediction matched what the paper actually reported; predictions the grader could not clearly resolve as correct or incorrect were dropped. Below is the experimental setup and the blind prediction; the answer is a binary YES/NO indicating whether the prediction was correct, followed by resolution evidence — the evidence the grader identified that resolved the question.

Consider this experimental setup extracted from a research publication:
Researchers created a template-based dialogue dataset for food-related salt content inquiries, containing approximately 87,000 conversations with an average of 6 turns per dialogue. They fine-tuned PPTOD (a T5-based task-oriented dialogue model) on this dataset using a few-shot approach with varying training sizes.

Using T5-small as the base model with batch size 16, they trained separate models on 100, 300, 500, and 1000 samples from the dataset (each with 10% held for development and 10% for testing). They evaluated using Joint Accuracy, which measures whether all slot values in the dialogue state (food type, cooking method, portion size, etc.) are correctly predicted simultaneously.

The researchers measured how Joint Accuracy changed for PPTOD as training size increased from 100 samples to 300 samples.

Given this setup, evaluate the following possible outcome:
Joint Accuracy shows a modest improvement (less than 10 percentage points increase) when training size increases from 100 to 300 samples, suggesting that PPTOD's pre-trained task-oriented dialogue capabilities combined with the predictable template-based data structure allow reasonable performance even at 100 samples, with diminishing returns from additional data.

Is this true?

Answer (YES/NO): NO